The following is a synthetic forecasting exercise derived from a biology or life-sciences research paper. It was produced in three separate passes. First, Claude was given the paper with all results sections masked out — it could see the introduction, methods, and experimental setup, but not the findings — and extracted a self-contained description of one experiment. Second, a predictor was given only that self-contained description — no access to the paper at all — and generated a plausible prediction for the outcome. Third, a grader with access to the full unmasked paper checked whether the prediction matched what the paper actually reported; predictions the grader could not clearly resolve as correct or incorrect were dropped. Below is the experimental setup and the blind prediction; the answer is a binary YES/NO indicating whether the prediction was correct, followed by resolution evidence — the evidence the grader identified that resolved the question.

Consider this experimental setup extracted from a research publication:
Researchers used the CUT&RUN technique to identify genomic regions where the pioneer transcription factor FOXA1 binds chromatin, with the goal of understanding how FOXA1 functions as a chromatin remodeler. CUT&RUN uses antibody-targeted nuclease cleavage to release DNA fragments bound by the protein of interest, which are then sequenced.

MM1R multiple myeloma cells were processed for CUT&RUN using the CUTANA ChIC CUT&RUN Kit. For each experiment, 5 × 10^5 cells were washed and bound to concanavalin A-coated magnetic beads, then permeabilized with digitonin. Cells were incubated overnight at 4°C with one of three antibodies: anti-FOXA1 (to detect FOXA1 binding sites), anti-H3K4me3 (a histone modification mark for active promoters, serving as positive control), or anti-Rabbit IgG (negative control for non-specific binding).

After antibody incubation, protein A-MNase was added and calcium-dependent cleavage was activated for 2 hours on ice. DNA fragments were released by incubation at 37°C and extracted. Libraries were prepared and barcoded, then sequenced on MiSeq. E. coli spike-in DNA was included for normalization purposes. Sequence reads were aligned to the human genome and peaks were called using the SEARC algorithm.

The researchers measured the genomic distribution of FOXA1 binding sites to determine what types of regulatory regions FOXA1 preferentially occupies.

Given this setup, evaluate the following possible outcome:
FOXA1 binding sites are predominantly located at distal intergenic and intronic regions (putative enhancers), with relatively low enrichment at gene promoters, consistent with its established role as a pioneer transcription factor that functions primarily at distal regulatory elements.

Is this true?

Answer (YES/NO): NO